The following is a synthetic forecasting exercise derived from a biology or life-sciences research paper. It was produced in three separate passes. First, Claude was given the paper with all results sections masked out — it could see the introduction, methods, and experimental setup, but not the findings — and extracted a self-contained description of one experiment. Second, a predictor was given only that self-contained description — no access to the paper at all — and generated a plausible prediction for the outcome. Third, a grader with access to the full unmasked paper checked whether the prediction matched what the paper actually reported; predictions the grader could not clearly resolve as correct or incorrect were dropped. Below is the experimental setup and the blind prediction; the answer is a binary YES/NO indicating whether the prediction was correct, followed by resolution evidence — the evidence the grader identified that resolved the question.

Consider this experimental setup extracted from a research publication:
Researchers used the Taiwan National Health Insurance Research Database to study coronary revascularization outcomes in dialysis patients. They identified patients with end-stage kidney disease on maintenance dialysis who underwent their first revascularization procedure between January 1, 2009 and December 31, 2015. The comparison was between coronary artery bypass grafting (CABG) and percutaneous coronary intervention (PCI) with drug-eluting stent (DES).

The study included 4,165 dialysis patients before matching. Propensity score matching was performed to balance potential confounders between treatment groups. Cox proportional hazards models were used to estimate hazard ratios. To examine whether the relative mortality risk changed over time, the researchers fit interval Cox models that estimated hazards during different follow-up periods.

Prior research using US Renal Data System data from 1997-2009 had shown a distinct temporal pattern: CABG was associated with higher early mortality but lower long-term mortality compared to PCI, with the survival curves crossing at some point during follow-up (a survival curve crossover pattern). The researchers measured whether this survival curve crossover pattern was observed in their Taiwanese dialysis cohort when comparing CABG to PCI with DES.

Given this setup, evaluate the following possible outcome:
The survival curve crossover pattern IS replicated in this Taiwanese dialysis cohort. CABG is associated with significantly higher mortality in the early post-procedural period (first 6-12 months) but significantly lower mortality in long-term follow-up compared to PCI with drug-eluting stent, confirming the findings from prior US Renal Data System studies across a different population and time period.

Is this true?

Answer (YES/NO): NO